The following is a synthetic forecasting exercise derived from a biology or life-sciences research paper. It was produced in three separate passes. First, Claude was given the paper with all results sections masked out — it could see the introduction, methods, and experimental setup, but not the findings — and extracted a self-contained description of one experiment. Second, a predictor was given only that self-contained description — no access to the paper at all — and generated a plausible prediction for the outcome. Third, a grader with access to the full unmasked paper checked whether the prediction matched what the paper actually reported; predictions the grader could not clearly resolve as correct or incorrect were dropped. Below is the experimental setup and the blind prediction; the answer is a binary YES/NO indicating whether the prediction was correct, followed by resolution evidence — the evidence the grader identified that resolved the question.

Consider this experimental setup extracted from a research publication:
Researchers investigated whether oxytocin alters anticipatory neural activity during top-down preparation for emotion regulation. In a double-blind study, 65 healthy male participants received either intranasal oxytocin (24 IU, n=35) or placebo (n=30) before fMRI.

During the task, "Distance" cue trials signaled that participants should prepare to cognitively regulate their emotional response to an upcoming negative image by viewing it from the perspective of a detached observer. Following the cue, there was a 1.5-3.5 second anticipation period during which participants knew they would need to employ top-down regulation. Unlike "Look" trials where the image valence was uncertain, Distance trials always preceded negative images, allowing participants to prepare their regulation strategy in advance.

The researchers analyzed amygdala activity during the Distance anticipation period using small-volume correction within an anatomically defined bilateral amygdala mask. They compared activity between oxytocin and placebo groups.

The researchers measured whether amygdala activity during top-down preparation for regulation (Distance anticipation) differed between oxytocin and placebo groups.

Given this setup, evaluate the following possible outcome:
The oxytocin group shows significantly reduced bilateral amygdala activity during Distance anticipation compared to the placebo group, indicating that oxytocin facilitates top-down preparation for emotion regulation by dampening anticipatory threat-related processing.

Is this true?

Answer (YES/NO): NO